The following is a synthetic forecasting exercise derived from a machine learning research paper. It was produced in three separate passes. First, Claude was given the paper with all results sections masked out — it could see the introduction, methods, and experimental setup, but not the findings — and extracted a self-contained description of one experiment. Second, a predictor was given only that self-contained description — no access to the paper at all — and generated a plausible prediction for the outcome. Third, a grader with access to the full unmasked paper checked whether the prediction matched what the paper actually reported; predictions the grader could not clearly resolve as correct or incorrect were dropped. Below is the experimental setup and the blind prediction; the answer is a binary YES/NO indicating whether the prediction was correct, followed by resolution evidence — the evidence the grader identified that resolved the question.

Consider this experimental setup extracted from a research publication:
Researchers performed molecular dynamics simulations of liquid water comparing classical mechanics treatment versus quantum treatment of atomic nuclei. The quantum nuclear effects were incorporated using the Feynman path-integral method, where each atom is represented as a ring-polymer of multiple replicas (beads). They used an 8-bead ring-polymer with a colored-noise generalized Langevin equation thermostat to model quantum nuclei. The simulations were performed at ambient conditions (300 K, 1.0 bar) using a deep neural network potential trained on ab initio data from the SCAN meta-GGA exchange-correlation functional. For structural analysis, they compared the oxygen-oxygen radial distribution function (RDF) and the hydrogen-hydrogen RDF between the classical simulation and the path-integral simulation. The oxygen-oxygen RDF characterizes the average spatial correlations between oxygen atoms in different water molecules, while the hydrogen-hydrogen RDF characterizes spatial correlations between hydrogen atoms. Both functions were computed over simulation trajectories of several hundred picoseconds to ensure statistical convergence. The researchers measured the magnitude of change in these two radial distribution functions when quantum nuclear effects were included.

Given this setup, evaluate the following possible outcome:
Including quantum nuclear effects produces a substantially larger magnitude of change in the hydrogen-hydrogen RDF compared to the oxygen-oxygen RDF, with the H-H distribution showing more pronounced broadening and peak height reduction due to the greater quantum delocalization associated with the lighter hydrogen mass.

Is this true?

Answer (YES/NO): NO